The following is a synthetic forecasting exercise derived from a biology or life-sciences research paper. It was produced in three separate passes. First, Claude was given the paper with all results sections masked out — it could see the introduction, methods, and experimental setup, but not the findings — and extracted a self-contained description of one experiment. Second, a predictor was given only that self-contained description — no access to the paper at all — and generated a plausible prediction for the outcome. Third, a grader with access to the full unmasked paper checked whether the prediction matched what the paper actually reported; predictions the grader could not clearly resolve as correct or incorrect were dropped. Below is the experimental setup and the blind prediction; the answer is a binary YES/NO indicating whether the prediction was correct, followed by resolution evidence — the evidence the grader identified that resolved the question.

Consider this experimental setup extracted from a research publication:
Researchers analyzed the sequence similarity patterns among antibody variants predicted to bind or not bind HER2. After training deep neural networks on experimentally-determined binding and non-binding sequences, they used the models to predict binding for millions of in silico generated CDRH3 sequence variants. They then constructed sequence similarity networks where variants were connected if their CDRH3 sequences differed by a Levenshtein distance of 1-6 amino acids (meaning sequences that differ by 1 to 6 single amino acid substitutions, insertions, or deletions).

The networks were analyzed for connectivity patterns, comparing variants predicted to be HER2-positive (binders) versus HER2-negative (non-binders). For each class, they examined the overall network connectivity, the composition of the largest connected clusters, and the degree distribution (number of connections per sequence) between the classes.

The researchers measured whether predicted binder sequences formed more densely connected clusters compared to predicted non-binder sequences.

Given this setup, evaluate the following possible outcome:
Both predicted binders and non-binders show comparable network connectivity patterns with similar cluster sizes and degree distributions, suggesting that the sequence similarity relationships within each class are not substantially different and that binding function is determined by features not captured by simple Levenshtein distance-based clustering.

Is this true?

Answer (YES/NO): NO